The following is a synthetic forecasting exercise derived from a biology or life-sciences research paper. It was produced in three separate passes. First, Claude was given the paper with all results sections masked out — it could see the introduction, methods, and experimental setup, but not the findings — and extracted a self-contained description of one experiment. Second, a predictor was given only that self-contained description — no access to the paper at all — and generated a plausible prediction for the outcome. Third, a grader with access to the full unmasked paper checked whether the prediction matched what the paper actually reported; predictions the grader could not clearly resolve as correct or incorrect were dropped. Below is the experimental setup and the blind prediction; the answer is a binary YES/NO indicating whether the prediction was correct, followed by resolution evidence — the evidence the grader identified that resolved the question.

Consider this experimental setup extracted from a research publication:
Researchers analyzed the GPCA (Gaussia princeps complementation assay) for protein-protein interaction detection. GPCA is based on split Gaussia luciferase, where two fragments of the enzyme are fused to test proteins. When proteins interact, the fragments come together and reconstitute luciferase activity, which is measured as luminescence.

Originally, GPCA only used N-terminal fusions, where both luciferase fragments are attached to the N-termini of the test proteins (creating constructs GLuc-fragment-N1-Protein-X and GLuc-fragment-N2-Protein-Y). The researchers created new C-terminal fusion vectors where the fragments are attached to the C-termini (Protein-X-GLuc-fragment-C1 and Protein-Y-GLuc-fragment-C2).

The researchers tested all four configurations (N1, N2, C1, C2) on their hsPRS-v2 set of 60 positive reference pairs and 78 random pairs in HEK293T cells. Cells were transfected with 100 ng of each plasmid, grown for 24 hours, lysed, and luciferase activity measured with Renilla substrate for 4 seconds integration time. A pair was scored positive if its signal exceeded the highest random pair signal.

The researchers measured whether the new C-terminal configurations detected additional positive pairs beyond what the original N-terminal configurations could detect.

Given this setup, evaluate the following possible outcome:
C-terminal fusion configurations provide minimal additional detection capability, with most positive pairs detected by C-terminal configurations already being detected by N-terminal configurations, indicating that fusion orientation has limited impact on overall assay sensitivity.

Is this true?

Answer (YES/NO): NO